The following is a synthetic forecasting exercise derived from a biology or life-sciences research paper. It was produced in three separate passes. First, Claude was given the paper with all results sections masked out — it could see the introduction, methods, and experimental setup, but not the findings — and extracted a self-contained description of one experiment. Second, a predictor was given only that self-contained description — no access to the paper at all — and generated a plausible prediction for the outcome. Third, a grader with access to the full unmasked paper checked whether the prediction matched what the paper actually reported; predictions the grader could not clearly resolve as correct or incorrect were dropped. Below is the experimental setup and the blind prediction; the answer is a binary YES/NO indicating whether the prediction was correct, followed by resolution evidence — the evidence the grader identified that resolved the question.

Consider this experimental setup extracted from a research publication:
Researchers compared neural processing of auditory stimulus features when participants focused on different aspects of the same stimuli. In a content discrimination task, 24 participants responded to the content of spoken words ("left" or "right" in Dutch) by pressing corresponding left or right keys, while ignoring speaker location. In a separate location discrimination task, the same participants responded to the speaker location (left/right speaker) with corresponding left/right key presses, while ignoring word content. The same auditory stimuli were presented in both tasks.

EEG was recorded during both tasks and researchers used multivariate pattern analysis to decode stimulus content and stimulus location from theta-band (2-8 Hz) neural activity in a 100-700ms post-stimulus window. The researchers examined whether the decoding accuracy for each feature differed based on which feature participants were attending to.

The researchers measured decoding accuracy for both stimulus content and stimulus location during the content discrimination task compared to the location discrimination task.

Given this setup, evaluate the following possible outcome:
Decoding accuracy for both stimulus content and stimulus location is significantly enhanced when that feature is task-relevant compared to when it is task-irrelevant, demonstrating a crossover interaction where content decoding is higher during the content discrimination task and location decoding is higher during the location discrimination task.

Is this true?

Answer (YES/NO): NO